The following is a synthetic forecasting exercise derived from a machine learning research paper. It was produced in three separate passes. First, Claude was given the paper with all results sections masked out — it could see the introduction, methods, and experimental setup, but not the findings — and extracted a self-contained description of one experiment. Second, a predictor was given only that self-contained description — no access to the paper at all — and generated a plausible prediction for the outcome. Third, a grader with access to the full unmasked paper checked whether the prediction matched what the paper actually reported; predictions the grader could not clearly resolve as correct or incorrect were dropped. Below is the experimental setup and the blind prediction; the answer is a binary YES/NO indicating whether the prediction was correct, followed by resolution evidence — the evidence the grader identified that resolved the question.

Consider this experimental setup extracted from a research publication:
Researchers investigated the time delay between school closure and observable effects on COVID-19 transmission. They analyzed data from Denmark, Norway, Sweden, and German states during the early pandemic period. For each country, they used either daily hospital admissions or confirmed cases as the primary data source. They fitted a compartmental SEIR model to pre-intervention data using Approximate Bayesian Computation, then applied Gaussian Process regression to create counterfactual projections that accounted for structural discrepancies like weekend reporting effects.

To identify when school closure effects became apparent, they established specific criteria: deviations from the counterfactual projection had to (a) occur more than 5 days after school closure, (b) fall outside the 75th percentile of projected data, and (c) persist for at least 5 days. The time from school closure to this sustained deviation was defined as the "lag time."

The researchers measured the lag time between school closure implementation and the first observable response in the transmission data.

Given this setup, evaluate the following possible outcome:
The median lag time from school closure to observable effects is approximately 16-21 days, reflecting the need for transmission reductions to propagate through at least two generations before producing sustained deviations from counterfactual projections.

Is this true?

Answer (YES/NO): NO